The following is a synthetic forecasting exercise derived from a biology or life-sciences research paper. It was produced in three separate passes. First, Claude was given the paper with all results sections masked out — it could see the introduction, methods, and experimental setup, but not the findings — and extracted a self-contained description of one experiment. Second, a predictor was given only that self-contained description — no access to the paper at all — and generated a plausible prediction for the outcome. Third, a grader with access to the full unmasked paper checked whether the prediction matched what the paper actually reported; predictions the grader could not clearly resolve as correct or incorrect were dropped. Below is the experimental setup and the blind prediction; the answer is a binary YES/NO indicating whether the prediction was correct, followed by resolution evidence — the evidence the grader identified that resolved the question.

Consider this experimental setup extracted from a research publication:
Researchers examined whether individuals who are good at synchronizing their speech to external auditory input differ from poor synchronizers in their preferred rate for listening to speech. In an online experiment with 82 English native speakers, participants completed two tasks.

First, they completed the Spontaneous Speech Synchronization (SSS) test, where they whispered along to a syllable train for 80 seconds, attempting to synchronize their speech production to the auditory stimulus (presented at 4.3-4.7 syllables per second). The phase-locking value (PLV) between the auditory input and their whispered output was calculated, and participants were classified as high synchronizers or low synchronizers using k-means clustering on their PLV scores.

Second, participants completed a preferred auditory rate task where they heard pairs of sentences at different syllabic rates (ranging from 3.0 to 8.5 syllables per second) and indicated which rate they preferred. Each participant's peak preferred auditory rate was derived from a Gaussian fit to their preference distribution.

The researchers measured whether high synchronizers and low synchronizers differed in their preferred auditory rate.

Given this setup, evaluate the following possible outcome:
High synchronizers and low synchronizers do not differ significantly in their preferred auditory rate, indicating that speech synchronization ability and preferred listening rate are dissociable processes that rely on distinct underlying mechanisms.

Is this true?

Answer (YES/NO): YES